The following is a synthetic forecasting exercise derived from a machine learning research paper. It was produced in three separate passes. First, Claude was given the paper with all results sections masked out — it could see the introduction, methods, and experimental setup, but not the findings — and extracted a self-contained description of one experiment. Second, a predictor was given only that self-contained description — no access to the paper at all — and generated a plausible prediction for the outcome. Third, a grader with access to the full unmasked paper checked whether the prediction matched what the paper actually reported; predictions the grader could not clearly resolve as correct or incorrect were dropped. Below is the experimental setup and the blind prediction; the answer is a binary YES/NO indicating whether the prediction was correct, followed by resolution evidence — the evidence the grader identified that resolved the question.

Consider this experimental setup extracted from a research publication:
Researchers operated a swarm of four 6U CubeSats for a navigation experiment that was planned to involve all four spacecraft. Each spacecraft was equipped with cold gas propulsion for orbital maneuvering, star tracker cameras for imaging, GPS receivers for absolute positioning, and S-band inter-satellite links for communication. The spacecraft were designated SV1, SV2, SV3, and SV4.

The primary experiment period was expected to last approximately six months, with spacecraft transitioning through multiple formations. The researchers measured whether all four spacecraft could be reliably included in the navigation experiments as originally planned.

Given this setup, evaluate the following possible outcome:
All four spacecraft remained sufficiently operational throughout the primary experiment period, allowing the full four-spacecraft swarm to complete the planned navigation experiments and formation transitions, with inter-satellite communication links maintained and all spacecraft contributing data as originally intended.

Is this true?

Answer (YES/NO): NO